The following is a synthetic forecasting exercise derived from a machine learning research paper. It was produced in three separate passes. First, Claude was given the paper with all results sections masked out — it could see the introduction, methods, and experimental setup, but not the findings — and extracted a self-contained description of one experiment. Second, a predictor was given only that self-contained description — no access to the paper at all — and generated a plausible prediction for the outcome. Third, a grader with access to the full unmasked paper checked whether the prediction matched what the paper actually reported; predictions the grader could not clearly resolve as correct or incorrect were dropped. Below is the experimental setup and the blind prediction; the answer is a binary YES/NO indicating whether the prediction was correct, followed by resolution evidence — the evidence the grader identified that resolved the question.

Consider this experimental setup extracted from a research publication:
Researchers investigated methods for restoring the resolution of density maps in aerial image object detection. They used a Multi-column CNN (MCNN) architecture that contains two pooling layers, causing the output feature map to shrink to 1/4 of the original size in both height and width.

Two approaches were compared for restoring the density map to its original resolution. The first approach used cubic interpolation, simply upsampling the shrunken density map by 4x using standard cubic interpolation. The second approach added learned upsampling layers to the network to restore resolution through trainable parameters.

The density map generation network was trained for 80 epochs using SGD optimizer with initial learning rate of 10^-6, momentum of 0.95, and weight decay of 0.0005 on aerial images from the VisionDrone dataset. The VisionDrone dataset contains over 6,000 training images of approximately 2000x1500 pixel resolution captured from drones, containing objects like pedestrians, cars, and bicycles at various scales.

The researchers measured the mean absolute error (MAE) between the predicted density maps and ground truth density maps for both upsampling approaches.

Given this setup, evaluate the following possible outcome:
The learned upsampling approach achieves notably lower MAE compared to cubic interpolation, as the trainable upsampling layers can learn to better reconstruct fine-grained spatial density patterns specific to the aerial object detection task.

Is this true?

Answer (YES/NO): NO